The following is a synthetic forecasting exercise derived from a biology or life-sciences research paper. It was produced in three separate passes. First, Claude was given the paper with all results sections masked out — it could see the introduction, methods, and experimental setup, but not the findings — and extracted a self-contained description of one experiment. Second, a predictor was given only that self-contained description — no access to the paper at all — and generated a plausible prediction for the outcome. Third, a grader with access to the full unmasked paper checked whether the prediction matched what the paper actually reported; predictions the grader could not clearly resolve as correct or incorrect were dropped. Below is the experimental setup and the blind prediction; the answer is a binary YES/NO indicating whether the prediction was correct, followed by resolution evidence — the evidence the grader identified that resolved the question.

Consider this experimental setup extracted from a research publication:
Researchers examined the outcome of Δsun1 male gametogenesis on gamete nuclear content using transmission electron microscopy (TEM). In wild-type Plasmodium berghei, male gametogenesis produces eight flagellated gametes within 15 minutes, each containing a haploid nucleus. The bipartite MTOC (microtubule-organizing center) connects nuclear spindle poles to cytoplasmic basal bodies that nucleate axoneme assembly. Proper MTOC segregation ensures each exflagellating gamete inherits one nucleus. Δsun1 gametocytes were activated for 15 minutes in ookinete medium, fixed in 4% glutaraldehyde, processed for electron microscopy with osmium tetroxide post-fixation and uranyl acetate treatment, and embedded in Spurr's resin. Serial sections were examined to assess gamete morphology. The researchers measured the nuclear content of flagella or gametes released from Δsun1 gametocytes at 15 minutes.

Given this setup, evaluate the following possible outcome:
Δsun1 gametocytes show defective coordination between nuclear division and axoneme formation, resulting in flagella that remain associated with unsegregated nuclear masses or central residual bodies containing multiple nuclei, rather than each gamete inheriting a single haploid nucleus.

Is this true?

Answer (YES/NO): NO